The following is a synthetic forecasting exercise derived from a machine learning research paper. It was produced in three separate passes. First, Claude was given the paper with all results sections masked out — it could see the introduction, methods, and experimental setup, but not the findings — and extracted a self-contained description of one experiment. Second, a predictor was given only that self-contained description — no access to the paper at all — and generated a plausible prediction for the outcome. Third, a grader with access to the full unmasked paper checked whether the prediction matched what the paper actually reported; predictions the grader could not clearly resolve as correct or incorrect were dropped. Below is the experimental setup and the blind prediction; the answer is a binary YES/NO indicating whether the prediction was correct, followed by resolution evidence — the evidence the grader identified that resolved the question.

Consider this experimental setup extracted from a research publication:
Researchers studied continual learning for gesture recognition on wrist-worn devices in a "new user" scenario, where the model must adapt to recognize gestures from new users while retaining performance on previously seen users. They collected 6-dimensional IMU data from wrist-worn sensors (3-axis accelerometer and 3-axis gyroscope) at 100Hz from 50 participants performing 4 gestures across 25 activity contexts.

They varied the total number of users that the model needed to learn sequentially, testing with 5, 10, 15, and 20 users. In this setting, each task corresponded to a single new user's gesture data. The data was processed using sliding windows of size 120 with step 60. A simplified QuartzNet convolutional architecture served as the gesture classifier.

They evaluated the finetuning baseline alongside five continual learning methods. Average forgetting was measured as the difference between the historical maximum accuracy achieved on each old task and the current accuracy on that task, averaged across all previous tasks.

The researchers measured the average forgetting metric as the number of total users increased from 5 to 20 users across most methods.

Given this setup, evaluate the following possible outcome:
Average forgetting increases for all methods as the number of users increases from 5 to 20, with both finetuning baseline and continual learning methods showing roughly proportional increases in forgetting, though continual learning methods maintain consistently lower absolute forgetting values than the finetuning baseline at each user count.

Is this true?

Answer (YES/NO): NO